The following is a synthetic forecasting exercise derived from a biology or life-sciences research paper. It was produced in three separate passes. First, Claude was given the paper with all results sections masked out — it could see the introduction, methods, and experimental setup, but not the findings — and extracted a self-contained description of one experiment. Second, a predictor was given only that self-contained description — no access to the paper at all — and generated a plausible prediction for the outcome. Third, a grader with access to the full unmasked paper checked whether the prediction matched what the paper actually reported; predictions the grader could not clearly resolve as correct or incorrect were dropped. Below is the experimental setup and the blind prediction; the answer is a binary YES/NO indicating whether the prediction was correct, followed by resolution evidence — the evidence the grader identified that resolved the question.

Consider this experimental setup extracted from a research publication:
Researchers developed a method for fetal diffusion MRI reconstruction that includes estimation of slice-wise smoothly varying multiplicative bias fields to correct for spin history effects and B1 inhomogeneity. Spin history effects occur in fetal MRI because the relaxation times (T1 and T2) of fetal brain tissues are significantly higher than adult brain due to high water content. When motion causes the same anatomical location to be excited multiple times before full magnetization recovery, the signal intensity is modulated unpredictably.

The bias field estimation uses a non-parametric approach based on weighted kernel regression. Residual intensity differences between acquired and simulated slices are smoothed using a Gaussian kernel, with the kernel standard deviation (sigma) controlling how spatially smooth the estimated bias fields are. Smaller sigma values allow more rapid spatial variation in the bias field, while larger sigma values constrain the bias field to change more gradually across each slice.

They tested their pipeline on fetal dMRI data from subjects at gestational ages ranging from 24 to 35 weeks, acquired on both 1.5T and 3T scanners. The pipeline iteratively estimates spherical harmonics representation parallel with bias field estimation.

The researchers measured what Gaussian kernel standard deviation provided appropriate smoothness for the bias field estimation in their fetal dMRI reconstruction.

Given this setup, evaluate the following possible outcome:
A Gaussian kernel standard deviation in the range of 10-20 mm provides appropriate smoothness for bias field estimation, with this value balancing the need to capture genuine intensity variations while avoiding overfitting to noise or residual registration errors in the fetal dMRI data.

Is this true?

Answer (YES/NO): YES